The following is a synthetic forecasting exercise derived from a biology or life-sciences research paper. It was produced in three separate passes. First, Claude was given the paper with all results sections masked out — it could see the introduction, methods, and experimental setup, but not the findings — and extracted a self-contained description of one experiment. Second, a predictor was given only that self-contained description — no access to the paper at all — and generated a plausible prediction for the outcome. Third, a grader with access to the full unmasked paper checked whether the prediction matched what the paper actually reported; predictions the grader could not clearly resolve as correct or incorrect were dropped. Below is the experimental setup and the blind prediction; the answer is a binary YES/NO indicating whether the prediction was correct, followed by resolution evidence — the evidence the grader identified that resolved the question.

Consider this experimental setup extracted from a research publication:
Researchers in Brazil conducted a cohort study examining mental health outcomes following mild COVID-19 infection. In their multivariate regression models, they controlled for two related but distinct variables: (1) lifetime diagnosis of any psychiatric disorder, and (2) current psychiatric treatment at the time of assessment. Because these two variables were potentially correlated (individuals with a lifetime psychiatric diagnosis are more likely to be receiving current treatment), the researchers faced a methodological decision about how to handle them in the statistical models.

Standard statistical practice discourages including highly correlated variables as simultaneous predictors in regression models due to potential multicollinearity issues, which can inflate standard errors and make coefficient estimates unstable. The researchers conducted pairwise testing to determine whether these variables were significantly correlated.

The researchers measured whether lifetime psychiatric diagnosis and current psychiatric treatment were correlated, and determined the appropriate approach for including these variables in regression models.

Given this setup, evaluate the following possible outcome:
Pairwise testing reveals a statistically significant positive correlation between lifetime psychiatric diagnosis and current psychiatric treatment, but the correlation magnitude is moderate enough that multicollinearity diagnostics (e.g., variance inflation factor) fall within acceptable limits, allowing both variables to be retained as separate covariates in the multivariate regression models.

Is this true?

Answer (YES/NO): NO